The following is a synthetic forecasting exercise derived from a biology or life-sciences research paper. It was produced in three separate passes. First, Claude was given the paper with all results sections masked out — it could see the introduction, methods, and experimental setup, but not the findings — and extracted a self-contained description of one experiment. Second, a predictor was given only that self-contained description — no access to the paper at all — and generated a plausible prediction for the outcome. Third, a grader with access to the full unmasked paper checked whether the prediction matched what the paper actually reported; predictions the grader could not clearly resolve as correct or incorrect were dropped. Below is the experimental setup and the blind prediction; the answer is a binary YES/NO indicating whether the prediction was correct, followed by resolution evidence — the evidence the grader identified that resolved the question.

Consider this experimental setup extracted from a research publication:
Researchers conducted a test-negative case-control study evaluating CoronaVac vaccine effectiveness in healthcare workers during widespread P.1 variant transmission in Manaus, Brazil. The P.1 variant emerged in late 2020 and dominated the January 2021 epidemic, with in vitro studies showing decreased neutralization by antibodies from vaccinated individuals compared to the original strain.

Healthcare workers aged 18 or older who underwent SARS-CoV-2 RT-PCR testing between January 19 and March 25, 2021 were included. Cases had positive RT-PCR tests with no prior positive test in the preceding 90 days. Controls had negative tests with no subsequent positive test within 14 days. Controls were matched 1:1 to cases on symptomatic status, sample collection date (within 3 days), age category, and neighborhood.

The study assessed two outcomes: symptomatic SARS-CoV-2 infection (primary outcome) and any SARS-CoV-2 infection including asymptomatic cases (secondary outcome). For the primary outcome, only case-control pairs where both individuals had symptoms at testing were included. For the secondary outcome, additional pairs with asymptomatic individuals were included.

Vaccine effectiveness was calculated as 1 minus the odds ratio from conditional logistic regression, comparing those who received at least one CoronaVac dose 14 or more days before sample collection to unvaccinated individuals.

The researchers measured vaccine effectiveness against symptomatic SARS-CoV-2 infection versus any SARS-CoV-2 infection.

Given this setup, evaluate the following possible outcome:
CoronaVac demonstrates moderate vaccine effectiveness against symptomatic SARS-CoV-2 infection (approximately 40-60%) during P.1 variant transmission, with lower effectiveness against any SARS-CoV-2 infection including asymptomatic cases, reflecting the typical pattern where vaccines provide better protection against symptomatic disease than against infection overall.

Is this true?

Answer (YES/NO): YES